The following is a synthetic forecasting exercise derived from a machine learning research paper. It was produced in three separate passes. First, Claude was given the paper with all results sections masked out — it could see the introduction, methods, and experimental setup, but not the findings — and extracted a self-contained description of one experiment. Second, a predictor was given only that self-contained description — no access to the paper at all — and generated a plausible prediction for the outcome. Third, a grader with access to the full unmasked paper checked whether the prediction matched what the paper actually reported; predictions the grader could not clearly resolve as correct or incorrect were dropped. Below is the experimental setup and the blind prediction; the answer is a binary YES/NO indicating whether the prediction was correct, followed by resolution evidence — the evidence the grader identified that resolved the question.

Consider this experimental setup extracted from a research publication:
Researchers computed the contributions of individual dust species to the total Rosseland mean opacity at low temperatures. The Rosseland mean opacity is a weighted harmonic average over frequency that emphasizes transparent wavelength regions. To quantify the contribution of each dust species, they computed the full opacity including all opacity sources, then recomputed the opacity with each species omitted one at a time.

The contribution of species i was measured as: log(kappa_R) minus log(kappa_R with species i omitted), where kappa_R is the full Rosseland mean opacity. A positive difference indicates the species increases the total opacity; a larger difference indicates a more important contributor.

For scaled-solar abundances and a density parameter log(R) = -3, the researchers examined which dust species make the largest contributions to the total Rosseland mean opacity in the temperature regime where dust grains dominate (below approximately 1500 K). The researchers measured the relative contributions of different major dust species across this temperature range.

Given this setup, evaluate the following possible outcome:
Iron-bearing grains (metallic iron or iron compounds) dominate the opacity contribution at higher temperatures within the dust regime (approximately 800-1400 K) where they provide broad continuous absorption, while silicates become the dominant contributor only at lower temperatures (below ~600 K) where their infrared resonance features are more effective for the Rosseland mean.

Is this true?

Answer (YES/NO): NO